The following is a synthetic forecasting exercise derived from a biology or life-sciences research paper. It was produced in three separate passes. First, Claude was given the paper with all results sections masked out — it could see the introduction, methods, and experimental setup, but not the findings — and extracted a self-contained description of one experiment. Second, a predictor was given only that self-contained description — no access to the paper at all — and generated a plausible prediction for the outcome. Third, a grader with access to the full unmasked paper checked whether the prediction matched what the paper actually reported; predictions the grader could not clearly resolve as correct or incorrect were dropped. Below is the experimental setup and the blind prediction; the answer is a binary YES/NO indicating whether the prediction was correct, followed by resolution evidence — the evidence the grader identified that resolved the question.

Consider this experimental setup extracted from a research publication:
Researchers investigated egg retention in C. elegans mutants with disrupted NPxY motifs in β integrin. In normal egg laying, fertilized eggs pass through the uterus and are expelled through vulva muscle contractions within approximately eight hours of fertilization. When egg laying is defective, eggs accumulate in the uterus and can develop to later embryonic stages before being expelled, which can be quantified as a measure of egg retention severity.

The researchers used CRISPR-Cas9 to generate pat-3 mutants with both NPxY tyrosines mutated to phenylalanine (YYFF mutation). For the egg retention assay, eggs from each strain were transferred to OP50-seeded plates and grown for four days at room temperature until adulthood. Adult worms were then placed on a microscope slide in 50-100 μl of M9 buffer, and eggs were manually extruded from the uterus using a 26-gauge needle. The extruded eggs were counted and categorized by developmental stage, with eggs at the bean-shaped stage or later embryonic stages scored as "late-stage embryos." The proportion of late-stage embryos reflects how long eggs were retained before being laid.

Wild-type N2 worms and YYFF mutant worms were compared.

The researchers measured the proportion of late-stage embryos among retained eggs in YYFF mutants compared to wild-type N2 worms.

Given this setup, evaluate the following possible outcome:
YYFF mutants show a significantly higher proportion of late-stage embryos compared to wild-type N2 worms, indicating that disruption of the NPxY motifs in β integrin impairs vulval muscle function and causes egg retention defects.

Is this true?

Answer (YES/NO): NO